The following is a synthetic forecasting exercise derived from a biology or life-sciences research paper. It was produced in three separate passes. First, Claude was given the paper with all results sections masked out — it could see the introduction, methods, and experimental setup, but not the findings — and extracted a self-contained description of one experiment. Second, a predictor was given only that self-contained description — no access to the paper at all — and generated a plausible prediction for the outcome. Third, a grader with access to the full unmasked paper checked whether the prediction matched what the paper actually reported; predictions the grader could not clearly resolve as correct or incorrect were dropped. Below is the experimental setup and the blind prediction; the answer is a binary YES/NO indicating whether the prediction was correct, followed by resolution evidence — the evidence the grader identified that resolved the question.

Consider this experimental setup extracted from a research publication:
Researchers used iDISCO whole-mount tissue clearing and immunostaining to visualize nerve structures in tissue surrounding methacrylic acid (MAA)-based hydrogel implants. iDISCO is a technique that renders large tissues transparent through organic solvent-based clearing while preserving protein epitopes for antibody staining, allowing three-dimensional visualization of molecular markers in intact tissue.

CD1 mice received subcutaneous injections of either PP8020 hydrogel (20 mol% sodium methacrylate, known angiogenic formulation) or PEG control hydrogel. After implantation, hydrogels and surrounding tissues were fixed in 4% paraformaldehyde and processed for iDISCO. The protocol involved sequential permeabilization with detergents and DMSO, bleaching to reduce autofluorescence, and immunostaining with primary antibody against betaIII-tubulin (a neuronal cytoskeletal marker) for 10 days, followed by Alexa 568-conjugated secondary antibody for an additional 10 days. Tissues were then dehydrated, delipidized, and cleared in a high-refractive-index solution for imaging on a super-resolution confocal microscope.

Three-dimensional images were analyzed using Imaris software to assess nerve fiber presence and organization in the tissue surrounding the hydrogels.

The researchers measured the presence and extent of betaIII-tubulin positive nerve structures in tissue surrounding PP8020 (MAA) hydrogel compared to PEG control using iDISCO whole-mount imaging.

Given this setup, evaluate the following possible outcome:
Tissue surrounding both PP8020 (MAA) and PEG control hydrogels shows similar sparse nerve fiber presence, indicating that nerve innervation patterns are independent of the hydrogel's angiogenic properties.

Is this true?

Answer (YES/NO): NO